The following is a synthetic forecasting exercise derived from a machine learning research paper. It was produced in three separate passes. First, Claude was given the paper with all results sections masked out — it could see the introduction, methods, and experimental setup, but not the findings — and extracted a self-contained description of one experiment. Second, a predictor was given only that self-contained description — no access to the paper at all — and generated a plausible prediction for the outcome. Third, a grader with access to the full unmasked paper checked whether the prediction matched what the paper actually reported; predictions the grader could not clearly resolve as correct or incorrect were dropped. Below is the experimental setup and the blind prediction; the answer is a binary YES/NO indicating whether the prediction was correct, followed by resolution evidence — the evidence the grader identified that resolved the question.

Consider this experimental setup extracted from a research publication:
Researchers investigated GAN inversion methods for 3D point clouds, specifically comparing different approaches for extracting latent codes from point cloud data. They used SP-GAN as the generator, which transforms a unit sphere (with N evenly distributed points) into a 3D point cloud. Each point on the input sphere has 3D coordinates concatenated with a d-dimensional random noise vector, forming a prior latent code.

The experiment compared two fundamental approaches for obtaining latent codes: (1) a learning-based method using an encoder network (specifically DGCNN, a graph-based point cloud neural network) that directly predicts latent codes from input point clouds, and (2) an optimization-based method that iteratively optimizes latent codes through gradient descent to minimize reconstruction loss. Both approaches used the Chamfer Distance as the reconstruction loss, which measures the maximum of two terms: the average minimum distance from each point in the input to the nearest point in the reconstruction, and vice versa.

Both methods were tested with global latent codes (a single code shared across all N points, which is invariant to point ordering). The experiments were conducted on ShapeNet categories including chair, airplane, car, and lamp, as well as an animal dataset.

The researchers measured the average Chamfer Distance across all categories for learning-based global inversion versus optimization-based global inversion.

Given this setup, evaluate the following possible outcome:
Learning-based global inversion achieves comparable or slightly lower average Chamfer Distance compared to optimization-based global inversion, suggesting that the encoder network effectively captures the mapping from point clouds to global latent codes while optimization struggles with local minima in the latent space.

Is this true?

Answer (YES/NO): NO